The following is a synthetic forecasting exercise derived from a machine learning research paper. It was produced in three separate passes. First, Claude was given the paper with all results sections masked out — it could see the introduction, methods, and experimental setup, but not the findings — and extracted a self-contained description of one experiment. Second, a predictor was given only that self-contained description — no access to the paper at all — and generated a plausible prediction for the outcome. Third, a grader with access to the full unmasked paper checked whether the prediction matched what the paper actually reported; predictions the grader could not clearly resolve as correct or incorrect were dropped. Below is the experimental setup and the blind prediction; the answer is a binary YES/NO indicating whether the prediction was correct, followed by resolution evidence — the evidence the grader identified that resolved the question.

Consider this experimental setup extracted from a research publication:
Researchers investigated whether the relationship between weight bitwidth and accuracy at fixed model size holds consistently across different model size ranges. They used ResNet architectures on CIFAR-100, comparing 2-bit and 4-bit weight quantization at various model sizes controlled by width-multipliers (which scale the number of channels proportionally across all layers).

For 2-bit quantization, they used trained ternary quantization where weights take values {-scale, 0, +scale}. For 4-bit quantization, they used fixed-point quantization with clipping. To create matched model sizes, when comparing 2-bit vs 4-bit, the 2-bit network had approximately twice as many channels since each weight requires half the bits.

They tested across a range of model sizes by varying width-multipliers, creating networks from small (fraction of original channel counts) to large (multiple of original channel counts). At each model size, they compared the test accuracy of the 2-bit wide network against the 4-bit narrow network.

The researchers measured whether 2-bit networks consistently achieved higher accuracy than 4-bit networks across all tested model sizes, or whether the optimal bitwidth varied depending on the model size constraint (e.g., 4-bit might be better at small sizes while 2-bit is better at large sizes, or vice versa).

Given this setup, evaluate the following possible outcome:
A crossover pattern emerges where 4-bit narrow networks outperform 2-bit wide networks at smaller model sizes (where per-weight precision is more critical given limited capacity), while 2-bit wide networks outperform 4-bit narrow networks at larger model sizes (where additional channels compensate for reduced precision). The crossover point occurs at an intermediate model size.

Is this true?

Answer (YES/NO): NO